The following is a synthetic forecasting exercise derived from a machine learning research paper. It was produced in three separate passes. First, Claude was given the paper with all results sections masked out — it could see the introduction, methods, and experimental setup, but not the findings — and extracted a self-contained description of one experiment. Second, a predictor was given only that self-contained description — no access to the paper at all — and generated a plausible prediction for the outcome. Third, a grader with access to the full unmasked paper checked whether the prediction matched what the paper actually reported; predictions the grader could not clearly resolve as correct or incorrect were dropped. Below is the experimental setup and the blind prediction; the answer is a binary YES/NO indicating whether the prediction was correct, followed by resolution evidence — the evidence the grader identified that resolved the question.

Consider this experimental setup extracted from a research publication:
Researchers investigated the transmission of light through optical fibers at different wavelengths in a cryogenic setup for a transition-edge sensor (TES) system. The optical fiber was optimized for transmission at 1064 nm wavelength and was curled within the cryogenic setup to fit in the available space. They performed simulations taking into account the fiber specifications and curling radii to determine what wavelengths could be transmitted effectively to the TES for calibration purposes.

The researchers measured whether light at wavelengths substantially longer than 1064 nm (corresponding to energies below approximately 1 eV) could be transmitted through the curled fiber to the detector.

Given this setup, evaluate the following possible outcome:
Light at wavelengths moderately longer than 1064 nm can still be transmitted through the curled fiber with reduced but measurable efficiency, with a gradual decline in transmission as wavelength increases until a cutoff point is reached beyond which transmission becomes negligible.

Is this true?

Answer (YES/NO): NO